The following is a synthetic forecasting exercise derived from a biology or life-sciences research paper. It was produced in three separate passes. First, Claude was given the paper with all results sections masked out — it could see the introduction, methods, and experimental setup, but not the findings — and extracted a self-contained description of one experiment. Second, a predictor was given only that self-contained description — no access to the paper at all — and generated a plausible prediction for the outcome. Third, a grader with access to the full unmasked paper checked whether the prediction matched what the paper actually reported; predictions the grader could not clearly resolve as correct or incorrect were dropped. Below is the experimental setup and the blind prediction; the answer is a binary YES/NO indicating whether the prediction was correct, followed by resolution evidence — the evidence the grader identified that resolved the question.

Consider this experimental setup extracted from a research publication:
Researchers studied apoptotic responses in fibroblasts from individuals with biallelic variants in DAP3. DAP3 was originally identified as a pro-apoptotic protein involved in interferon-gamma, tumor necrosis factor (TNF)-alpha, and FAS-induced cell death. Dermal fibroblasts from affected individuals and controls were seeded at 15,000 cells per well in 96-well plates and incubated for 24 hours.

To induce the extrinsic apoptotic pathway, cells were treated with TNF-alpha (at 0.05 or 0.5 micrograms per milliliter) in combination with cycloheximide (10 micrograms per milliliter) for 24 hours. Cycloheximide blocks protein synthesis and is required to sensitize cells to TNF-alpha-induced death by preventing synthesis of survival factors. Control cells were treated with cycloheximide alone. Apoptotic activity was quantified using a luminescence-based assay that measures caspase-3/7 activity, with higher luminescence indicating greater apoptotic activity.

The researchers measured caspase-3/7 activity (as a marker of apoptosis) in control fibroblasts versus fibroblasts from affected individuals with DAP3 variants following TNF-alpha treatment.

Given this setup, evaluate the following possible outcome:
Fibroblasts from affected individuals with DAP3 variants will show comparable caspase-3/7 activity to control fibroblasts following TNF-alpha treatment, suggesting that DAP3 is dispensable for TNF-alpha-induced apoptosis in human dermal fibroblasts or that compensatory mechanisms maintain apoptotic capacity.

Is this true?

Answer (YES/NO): NO